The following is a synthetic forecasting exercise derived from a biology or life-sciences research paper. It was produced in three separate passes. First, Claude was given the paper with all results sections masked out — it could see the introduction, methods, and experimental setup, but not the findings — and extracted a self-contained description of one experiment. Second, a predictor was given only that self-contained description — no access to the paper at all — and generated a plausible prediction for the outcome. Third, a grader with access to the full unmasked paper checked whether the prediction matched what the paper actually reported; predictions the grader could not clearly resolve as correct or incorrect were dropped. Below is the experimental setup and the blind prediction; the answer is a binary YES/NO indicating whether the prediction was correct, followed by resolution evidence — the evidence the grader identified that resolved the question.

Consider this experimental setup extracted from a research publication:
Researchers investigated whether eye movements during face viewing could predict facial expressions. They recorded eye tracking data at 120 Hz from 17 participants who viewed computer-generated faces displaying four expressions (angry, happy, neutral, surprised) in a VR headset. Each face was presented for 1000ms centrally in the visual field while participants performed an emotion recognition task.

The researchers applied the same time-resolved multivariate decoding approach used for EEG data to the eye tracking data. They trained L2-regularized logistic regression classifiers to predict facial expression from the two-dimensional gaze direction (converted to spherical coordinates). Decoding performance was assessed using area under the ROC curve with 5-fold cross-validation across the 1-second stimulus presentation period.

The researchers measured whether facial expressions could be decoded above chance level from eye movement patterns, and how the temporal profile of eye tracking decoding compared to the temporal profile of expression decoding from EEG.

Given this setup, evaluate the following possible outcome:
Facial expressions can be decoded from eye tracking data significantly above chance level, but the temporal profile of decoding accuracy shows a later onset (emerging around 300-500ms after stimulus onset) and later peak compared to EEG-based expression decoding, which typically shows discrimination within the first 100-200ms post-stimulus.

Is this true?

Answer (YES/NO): NO